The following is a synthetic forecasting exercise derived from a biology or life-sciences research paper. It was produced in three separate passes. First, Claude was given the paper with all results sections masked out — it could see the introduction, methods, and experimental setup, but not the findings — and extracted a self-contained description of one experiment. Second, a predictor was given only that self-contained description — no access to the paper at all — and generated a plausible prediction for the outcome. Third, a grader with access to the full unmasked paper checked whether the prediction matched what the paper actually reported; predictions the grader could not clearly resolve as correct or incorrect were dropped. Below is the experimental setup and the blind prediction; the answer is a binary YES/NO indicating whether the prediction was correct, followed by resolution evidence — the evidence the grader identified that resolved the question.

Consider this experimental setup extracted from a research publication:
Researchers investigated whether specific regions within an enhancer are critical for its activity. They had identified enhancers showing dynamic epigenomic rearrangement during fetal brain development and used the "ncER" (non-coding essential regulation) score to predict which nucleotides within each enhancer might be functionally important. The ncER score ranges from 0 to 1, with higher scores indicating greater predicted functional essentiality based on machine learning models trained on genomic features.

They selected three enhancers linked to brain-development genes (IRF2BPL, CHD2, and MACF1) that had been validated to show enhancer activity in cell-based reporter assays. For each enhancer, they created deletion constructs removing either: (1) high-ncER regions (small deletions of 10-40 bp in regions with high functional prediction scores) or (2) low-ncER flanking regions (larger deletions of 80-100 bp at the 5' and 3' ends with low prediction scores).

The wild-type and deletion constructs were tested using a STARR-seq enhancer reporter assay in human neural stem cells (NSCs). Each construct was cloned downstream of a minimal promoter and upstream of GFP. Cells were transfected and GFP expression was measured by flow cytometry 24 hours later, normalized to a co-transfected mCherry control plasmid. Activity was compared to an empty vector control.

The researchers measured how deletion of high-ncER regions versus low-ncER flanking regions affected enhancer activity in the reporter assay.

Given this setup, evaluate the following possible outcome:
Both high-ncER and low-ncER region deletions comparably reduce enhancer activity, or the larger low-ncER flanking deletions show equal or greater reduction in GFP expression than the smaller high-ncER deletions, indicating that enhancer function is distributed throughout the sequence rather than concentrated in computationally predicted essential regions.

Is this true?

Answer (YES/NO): NO